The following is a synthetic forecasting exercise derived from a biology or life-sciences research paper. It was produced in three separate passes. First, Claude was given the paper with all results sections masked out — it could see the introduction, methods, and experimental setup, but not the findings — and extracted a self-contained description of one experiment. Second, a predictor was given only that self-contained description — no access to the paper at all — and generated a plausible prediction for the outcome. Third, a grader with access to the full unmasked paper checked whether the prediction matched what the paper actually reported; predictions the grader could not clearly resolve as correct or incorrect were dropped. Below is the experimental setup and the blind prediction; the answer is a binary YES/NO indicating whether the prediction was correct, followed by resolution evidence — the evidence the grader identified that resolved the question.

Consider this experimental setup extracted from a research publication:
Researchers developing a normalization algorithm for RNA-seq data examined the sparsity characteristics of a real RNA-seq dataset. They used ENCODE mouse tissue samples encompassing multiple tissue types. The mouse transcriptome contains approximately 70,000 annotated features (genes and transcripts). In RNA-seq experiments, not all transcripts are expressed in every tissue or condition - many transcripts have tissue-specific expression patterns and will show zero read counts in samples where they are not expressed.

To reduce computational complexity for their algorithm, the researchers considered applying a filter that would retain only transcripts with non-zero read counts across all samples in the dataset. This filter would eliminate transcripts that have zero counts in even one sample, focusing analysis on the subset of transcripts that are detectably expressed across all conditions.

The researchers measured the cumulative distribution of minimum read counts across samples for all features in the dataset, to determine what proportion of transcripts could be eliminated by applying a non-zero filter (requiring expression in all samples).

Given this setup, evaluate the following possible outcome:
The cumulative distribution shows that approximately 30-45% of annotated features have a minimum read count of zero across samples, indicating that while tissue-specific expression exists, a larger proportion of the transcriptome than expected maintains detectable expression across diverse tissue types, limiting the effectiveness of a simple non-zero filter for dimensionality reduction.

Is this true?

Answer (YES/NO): NO